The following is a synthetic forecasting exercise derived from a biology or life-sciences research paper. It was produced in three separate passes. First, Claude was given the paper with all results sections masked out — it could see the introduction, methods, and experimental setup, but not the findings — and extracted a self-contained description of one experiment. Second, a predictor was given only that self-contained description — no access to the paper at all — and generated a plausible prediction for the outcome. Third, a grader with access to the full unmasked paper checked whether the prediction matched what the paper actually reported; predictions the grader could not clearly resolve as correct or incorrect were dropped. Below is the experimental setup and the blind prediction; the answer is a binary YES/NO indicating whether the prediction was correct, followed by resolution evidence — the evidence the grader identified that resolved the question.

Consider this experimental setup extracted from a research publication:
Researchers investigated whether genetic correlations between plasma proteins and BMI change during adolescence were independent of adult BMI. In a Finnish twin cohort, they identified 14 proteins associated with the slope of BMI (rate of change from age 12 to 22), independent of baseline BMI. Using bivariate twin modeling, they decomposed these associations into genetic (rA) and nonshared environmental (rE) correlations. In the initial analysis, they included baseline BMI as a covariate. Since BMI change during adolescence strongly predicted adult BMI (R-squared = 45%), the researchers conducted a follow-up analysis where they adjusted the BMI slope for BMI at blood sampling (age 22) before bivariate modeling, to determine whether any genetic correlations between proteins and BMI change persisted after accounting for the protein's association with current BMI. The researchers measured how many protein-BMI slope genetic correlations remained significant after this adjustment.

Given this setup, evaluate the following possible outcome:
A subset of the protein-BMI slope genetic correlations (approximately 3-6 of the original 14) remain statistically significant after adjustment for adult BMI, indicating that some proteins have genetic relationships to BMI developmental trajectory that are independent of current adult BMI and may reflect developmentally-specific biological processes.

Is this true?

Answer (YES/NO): NO